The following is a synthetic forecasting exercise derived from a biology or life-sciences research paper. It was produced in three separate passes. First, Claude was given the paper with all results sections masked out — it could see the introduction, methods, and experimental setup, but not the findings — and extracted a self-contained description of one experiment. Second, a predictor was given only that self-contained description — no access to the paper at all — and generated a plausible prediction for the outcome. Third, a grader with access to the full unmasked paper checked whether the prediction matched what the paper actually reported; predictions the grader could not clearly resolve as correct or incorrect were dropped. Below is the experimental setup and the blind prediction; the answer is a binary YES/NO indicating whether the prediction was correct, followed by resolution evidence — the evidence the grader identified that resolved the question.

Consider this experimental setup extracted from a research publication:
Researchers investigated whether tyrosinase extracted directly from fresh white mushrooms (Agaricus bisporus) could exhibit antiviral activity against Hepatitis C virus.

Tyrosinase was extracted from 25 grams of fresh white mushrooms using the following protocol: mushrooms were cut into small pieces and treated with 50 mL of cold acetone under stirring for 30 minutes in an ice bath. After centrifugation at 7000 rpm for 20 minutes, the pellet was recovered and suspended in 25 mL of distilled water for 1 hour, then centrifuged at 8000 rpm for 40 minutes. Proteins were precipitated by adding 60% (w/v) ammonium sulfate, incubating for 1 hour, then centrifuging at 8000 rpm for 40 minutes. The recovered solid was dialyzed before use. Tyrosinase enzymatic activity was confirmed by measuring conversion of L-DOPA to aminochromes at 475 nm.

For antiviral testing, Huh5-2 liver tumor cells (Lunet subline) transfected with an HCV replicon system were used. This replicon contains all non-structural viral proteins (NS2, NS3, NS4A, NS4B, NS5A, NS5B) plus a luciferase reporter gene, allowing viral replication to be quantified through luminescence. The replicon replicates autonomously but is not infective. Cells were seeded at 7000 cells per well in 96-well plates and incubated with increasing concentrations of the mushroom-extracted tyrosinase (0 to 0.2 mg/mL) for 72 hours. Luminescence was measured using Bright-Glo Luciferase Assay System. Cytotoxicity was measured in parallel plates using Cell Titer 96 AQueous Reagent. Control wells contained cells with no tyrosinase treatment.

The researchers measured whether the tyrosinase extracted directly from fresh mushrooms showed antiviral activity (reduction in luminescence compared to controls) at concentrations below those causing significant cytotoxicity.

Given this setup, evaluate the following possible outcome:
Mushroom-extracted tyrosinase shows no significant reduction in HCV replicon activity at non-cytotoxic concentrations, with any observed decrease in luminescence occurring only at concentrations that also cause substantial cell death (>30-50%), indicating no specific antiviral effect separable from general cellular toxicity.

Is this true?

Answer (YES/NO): NO